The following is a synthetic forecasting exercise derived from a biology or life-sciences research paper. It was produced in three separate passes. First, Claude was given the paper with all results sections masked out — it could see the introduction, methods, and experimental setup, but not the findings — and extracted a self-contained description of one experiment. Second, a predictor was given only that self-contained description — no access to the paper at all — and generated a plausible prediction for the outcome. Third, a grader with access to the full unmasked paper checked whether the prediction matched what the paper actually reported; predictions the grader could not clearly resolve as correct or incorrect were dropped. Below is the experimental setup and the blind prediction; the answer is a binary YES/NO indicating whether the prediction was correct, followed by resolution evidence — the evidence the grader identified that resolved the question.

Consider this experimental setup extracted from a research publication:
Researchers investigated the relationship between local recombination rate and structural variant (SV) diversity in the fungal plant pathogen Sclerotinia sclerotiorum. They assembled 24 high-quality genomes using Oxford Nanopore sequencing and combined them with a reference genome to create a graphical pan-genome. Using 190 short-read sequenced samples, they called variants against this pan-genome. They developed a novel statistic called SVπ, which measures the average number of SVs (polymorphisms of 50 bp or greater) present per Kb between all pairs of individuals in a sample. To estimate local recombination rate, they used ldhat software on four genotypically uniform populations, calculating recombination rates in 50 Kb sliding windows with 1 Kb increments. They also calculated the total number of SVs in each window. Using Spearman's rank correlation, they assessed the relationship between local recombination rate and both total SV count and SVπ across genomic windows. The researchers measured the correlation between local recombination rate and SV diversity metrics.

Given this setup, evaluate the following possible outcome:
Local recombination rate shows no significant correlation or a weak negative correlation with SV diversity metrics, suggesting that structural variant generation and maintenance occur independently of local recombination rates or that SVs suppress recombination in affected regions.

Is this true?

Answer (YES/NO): NO